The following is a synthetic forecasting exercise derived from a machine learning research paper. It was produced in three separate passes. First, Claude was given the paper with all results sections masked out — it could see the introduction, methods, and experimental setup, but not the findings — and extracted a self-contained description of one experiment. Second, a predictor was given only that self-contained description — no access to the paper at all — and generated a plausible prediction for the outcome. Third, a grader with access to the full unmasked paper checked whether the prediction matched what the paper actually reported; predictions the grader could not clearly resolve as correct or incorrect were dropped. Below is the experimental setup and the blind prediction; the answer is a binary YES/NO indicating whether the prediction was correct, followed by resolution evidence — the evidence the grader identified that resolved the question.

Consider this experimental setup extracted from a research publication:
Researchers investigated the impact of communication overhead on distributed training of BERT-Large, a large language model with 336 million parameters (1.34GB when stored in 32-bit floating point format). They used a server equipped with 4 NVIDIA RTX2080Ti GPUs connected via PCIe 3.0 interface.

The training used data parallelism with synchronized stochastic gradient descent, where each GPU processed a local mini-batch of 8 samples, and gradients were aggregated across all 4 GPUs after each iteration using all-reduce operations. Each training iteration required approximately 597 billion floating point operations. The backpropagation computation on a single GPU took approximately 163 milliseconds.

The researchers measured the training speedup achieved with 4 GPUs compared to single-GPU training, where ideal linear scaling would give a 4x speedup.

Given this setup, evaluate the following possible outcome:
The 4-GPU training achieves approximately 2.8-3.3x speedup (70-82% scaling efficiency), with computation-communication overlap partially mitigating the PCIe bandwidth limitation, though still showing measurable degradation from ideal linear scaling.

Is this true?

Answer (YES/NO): NO